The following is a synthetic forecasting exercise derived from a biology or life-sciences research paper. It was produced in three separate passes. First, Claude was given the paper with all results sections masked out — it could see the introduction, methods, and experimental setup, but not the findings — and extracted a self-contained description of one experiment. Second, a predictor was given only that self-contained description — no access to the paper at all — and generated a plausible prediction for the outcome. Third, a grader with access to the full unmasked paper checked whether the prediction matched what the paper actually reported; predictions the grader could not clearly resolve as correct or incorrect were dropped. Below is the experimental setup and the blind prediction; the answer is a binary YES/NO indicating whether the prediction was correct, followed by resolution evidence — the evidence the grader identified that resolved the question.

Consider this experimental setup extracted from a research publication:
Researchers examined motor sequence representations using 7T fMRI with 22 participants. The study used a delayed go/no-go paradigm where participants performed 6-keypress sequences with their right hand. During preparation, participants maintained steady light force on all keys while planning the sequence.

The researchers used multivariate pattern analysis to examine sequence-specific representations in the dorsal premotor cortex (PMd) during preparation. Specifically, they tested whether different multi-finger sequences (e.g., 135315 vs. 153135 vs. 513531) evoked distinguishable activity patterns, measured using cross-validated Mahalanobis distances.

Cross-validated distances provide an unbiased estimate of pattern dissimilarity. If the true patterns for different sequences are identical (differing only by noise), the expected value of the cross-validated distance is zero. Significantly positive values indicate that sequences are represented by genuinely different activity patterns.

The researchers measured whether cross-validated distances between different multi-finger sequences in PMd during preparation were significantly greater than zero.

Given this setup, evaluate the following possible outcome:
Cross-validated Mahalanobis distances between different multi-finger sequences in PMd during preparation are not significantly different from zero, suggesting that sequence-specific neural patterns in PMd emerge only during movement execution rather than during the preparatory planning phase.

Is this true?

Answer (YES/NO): NO